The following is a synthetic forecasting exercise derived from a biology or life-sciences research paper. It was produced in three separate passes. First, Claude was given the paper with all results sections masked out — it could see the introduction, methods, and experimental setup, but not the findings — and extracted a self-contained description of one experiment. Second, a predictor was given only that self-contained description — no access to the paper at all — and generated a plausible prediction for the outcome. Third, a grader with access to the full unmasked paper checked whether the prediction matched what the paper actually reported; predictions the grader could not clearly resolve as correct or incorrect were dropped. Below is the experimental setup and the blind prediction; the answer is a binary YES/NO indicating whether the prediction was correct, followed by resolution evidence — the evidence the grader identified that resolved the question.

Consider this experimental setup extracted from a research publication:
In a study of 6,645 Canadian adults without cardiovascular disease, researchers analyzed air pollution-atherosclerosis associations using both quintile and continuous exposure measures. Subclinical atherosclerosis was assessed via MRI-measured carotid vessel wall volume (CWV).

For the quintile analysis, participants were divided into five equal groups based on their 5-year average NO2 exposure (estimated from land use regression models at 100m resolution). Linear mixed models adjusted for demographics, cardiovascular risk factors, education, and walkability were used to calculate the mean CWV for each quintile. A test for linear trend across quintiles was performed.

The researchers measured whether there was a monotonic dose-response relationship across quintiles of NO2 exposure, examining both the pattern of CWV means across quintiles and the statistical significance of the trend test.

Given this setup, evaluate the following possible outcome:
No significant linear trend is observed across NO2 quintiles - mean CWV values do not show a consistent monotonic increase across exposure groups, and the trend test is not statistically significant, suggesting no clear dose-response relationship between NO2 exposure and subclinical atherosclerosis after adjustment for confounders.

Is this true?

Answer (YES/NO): NO